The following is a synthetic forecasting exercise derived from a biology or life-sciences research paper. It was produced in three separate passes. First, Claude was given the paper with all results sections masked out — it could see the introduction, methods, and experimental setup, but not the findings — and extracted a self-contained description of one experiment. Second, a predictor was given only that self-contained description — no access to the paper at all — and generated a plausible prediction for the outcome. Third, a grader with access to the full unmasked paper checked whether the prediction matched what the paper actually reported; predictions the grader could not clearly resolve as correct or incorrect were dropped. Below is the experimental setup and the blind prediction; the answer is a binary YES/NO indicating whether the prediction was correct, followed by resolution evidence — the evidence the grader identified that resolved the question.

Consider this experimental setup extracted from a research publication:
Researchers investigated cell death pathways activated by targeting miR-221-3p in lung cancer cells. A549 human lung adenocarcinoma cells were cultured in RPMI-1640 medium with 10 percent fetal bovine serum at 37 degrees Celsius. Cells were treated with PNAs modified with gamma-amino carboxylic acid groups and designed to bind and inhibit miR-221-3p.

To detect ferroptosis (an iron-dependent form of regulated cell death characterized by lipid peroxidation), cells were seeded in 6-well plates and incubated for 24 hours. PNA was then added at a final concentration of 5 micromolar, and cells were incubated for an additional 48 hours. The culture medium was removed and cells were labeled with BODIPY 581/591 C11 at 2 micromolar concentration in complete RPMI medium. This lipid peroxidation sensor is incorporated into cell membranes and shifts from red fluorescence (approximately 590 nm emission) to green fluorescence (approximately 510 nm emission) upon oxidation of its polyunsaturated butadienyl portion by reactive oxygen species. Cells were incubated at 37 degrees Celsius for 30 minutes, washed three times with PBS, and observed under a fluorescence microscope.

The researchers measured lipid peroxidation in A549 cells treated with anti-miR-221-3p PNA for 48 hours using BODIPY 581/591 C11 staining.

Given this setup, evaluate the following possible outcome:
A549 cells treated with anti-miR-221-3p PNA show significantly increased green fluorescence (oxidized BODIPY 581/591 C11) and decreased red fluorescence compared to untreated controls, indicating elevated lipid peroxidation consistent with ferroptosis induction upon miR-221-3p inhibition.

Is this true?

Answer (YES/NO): YES